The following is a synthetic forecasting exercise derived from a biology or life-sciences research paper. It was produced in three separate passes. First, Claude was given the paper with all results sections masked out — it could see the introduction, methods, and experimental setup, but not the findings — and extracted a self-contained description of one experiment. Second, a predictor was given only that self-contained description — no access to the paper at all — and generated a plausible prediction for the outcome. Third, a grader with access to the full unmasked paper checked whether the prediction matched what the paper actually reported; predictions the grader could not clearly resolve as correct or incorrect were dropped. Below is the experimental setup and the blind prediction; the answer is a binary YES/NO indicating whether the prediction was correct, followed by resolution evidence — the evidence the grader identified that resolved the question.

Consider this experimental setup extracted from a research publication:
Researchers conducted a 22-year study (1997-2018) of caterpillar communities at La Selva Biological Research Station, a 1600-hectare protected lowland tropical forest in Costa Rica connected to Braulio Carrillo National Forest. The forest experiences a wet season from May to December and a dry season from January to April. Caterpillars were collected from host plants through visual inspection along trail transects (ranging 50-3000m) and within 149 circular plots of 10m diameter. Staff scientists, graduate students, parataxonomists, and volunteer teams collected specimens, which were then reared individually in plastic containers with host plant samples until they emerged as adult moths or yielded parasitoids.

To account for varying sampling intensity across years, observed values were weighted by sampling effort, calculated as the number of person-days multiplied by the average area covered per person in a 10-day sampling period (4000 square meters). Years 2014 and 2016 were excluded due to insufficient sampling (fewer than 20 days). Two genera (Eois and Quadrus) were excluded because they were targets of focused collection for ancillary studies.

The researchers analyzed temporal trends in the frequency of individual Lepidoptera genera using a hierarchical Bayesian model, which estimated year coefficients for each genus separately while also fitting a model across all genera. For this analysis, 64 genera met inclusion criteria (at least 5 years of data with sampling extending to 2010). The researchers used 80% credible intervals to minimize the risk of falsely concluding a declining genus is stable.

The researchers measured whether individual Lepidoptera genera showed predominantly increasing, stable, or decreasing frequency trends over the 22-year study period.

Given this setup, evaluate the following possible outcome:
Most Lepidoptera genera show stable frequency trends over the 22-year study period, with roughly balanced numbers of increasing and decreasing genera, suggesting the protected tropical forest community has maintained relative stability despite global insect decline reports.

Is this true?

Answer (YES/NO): NO